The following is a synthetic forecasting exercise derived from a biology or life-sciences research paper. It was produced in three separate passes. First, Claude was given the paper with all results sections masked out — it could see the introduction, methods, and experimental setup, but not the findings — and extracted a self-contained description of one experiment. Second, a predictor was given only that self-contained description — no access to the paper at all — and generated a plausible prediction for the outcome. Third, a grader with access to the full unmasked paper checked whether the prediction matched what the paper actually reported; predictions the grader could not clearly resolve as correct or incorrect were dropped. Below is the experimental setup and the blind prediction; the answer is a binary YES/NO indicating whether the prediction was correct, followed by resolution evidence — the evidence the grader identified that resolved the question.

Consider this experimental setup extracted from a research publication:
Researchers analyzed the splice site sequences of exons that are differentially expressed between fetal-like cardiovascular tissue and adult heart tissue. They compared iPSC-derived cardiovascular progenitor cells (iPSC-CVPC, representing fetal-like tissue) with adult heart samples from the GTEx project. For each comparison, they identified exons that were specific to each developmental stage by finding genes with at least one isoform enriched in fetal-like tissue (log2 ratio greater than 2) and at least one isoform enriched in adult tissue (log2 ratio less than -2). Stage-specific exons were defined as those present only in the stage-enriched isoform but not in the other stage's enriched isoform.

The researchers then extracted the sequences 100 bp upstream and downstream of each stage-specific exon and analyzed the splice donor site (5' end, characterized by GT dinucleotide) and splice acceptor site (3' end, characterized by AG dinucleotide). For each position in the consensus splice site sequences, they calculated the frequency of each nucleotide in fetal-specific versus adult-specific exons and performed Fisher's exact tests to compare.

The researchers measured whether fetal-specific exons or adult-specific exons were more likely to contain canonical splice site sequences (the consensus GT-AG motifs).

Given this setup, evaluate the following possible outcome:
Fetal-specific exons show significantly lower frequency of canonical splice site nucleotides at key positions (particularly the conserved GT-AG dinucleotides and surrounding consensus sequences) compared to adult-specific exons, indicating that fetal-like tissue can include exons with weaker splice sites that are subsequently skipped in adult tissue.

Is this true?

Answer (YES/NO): NO